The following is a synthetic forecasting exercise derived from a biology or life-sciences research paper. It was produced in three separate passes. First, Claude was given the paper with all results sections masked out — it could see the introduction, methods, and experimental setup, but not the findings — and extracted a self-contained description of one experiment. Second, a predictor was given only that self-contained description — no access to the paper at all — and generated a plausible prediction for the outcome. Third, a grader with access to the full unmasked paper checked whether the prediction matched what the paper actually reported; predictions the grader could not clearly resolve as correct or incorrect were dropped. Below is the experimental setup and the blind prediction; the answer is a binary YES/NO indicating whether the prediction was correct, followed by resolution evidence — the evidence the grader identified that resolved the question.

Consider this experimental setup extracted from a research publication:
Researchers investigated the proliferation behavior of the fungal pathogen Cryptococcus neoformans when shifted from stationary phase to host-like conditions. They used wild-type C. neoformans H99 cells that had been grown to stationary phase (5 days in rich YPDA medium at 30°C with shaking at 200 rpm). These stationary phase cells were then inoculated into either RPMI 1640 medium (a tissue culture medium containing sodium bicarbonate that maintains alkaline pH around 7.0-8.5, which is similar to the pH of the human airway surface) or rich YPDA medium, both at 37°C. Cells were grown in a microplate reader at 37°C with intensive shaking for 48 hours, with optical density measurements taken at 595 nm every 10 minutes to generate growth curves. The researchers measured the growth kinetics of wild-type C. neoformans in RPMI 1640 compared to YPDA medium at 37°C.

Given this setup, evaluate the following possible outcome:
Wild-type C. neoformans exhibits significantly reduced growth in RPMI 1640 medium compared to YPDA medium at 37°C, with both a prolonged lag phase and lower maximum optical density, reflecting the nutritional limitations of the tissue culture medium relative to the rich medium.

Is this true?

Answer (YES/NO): NO